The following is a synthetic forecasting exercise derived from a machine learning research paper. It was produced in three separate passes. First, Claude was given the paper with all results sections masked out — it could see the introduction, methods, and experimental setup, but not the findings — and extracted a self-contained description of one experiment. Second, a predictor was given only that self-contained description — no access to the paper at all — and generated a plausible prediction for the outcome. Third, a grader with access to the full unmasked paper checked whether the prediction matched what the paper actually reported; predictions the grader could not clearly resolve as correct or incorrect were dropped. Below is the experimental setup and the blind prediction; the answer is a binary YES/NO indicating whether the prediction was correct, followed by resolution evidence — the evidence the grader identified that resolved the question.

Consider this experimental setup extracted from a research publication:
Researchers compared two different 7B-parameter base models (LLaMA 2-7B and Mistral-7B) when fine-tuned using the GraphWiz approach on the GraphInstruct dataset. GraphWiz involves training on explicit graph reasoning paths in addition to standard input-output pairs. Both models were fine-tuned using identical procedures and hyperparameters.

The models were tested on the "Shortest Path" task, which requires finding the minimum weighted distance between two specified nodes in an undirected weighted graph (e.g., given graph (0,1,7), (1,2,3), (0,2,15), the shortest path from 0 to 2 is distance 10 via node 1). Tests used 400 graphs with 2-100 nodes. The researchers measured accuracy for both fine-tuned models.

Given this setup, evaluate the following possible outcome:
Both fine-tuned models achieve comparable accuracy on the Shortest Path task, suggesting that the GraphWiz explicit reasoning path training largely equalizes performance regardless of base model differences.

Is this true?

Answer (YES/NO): YES